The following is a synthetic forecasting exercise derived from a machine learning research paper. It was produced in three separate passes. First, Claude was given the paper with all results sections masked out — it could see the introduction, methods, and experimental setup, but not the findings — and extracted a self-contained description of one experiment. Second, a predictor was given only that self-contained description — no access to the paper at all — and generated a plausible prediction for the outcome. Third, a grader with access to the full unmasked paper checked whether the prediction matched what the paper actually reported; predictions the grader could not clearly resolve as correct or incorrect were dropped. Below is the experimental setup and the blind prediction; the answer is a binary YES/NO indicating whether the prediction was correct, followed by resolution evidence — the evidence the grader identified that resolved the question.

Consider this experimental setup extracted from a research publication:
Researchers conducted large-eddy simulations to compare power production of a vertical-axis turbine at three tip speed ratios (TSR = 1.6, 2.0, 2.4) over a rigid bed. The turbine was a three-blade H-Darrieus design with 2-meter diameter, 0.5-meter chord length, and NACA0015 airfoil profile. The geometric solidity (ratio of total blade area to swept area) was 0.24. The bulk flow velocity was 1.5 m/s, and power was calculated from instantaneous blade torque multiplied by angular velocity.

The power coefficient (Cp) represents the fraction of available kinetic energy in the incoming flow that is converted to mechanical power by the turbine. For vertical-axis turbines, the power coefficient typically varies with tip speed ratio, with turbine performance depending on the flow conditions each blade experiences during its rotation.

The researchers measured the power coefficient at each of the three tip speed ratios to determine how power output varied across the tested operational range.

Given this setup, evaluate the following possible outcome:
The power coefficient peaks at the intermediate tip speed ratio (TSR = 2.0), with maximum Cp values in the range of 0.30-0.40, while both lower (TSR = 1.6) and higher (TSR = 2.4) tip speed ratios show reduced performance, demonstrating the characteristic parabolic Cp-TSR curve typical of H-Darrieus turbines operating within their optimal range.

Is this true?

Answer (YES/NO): NO